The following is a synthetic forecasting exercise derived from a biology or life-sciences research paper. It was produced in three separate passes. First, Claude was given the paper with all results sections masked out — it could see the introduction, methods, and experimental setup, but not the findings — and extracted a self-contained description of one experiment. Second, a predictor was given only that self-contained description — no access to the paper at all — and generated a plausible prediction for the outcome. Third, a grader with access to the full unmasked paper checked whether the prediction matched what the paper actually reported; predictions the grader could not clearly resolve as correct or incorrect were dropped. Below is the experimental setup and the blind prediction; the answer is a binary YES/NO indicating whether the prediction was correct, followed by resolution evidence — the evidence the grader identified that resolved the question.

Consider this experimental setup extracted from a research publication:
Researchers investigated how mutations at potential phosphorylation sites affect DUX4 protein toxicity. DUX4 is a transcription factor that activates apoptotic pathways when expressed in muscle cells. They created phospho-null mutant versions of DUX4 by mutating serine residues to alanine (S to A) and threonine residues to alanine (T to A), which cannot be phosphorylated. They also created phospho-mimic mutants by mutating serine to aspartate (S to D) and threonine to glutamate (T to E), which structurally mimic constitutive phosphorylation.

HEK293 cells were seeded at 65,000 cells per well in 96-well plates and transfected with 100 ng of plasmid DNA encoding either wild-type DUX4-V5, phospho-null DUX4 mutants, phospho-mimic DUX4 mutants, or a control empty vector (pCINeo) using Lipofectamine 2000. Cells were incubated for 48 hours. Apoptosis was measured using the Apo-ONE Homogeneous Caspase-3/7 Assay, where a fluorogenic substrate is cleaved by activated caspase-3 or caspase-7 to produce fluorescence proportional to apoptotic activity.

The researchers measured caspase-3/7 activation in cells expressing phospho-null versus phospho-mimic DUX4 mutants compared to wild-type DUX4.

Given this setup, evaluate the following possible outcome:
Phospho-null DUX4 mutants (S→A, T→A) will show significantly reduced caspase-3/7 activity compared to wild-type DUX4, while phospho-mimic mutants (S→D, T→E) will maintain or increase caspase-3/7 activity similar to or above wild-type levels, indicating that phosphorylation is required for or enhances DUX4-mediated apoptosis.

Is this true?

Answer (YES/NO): NO